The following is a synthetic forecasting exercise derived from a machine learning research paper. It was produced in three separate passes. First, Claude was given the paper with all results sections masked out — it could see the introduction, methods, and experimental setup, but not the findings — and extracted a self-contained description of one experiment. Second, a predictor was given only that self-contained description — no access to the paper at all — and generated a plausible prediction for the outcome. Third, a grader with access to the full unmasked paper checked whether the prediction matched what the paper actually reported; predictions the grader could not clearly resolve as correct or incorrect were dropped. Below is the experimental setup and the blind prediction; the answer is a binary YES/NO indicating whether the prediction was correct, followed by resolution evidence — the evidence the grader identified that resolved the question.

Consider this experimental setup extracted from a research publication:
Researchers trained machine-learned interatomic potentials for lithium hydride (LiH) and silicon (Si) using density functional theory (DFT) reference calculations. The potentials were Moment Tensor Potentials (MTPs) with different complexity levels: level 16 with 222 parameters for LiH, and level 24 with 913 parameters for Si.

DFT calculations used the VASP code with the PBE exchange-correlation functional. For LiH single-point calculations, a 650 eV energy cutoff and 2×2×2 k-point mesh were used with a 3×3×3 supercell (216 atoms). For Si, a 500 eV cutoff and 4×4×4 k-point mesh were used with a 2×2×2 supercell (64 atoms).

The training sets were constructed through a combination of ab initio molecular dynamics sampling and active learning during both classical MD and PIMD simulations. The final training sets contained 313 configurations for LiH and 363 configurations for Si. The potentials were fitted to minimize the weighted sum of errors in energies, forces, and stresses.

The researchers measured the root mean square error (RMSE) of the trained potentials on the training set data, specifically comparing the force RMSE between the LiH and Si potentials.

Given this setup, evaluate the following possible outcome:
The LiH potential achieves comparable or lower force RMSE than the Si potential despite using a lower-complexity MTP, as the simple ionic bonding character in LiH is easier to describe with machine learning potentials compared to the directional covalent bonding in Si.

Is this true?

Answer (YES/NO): YES